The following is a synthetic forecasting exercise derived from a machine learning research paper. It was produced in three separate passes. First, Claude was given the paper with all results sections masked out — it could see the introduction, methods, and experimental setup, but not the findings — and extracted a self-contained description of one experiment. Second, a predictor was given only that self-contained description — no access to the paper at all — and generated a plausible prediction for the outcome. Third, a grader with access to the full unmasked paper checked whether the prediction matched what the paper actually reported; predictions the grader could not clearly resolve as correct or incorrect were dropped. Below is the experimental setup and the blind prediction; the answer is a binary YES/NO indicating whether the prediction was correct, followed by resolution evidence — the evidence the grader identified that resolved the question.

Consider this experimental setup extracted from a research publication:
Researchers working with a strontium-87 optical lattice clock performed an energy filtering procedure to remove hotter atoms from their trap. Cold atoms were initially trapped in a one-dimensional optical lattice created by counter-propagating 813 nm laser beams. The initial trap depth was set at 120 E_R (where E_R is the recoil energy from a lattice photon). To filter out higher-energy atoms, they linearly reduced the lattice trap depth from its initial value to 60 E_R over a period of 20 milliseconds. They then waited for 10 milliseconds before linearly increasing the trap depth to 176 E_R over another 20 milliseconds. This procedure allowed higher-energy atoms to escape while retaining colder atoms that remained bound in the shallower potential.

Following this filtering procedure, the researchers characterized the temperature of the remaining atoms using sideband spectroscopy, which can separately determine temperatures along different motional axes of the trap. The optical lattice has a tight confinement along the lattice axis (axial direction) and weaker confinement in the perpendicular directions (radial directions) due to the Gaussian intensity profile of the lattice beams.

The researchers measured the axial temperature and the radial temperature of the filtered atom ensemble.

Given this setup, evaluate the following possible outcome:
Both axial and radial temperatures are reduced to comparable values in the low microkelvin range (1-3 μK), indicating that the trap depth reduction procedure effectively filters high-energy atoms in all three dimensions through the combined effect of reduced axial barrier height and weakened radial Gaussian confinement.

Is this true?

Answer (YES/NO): NO